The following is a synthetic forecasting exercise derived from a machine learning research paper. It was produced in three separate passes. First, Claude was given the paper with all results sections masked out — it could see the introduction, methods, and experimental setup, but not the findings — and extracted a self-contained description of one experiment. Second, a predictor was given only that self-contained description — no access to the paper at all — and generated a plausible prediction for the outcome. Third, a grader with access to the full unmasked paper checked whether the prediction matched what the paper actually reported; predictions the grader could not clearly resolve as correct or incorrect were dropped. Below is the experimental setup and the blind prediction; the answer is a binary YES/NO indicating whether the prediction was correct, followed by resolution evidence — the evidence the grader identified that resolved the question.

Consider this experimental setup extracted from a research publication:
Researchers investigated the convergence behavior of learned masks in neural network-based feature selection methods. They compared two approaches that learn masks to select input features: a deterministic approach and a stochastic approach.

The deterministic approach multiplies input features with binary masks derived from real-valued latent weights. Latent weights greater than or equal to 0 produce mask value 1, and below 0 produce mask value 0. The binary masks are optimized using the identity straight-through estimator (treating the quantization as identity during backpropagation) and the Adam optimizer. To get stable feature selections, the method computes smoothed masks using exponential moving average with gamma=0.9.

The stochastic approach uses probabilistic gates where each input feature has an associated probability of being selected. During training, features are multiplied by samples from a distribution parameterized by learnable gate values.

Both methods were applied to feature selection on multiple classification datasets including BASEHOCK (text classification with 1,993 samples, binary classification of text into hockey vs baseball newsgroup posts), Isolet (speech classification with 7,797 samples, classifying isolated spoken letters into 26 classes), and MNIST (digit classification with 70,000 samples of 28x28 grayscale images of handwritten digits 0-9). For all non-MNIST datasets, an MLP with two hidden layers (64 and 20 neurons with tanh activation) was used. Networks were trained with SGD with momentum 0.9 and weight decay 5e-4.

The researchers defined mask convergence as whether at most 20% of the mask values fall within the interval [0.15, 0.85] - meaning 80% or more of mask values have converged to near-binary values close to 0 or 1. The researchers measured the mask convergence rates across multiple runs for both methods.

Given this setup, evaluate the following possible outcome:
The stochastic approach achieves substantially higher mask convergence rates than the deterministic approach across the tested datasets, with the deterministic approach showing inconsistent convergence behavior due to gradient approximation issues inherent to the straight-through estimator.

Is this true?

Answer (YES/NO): NO